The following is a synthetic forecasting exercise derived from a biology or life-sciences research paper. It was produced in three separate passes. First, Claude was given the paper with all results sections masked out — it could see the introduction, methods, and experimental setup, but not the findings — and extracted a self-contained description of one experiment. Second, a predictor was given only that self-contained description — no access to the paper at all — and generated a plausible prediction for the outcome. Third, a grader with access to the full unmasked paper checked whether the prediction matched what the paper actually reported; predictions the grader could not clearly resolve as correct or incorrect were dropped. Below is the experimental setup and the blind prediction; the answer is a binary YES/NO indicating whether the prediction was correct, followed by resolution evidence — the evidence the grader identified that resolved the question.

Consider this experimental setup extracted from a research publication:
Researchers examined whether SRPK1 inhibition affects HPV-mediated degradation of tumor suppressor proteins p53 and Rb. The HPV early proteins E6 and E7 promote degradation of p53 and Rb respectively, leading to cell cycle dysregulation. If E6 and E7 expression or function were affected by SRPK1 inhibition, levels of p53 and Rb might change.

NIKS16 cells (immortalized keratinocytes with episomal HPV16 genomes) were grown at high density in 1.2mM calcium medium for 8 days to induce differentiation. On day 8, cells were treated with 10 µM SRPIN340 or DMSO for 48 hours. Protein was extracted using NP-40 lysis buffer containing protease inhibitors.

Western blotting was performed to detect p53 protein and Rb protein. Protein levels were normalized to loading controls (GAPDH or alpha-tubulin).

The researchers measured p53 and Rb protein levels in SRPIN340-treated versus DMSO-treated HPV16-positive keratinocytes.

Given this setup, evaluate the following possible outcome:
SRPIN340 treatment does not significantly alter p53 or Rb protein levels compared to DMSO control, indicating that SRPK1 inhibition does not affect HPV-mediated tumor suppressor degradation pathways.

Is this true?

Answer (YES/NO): YES